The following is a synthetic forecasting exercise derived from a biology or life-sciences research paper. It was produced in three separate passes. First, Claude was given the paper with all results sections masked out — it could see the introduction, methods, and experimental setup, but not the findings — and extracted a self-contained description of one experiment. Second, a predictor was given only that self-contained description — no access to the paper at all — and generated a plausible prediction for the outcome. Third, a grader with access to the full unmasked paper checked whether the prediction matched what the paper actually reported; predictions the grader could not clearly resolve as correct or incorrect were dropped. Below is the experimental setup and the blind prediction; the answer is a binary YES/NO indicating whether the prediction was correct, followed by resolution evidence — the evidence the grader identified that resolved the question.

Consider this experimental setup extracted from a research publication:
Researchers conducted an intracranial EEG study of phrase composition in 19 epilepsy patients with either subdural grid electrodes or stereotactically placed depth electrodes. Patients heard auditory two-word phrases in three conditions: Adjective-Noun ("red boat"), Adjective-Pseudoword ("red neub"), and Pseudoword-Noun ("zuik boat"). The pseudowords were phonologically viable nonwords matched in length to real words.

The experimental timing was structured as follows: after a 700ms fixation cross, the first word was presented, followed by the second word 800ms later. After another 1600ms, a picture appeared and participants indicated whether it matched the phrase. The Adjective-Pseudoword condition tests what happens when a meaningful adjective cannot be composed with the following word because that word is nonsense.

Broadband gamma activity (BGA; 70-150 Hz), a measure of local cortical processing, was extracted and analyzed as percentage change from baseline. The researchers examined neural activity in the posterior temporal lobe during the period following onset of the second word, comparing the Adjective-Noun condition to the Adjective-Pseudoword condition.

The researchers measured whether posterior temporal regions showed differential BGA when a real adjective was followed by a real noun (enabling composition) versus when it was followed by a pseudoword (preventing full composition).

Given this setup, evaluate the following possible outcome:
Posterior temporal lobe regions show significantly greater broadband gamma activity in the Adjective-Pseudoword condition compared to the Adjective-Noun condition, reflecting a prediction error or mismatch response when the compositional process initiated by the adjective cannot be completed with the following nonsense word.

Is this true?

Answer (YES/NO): NO